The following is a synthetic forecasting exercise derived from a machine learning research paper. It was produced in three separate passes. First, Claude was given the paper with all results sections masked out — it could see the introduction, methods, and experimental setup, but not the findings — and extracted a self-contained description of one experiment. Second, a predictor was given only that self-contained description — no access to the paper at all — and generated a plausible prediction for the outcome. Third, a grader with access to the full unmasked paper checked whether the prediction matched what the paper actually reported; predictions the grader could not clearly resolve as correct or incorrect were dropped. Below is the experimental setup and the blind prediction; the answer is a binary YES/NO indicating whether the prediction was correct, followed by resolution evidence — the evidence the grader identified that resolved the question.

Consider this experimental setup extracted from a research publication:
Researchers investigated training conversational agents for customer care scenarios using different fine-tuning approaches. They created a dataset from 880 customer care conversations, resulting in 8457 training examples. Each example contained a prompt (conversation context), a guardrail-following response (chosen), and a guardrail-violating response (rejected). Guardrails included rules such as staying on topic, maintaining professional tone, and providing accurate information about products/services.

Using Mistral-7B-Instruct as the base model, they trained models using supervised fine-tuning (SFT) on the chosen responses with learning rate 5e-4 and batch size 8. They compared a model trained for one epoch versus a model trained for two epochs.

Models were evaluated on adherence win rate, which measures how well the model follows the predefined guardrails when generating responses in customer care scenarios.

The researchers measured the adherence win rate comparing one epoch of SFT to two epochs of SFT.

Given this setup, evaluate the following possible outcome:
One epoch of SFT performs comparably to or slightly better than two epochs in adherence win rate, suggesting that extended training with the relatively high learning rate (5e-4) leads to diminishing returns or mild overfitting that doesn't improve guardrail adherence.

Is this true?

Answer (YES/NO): YES